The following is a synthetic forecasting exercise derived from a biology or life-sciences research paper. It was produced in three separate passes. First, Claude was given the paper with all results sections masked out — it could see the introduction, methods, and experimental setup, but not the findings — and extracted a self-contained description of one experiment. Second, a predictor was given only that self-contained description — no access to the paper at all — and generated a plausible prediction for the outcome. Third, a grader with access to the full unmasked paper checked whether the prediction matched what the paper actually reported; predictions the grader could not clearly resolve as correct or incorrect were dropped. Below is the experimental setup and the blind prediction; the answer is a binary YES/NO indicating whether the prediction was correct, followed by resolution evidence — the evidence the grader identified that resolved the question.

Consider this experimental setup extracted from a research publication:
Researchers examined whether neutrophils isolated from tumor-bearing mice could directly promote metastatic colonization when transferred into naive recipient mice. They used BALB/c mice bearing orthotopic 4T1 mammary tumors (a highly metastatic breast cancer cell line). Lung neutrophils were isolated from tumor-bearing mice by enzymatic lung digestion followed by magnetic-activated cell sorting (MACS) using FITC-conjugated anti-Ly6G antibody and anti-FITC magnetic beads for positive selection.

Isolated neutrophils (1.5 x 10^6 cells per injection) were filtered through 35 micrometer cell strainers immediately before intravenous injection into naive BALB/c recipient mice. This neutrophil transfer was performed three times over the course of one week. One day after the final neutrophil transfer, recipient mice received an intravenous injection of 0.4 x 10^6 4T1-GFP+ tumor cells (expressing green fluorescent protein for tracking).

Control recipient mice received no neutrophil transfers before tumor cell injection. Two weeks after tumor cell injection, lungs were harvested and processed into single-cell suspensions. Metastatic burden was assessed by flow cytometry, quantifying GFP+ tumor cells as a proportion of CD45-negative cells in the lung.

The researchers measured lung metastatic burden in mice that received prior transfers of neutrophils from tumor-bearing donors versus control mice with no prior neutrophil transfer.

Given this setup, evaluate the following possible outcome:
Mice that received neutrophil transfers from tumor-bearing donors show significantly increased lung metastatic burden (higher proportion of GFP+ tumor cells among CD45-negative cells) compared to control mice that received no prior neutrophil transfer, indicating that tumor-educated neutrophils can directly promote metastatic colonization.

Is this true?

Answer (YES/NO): YES